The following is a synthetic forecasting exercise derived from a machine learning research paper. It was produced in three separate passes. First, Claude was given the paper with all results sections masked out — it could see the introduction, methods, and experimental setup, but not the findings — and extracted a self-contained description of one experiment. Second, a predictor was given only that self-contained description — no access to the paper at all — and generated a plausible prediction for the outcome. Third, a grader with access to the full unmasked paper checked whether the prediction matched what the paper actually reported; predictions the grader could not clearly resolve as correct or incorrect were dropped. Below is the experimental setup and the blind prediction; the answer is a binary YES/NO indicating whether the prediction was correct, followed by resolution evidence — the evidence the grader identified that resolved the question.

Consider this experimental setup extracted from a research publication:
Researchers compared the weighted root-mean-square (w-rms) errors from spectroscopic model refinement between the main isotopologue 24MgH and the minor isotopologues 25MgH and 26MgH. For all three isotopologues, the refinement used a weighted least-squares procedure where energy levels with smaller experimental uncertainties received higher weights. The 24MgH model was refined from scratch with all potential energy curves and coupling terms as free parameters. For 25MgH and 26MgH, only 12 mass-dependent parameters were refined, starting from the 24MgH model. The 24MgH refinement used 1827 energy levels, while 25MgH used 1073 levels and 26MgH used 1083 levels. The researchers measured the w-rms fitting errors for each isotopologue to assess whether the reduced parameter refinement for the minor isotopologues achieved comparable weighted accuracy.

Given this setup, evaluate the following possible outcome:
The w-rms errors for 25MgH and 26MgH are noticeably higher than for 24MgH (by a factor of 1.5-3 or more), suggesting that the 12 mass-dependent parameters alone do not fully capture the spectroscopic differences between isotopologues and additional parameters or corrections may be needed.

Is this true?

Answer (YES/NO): NO